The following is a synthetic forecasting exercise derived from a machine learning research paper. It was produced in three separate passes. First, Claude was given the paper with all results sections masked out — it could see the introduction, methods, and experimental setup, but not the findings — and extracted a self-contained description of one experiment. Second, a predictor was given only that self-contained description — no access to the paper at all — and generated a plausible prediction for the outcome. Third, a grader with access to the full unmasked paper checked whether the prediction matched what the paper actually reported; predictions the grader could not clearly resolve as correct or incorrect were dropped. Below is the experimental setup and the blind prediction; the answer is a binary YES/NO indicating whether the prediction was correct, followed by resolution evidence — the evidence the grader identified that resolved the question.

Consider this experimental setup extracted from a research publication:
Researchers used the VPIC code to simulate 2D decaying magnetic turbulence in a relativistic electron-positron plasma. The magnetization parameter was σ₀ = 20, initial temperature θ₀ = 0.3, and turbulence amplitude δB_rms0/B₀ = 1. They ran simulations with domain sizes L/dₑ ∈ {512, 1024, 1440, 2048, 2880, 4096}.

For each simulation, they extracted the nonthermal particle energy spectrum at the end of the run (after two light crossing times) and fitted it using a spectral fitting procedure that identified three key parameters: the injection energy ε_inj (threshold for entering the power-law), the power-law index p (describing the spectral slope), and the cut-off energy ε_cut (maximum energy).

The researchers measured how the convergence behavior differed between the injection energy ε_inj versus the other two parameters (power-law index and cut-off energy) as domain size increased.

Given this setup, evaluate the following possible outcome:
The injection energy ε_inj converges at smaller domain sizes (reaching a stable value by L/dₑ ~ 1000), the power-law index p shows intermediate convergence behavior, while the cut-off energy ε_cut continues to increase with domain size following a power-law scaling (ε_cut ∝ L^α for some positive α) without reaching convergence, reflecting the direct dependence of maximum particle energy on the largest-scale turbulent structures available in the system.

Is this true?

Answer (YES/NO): YES